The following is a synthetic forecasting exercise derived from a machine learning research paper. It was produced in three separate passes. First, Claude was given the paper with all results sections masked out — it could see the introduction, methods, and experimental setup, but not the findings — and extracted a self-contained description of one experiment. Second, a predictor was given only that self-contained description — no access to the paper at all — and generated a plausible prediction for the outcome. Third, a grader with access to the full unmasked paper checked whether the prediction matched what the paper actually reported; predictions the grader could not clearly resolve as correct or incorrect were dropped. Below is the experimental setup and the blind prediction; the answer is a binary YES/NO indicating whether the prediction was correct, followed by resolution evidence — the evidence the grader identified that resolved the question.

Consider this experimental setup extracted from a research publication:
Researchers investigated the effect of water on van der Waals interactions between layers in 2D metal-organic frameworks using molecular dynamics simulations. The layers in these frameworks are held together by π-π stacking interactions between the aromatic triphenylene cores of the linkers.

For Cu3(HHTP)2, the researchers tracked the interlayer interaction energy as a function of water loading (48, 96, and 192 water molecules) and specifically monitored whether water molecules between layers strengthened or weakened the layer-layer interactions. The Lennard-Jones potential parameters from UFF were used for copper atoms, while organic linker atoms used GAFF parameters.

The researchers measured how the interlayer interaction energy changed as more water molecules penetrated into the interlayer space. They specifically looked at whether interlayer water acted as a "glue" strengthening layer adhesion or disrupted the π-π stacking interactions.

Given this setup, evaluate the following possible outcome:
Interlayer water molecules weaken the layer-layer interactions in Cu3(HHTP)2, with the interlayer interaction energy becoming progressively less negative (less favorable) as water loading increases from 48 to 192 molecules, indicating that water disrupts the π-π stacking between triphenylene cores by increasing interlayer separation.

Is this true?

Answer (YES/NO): YES